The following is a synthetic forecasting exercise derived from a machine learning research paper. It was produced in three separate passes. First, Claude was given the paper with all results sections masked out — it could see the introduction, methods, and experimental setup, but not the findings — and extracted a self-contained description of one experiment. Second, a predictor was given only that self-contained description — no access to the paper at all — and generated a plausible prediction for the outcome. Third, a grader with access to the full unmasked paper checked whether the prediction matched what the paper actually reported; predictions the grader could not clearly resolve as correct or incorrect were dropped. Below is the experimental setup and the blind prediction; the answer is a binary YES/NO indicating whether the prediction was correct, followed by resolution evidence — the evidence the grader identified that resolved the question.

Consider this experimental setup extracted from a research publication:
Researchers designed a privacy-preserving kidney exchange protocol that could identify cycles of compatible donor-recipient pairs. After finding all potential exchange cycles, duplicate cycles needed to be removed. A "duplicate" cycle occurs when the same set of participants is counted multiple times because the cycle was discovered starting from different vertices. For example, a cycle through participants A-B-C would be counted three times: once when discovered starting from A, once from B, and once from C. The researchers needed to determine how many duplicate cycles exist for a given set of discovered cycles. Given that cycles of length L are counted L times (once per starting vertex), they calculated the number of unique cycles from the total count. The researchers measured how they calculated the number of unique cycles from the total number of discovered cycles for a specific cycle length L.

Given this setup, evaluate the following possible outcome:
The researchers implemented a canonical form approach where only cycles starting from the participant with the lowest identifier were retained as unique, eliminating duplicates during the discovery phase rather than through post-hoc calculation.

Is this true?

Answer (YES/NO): NO